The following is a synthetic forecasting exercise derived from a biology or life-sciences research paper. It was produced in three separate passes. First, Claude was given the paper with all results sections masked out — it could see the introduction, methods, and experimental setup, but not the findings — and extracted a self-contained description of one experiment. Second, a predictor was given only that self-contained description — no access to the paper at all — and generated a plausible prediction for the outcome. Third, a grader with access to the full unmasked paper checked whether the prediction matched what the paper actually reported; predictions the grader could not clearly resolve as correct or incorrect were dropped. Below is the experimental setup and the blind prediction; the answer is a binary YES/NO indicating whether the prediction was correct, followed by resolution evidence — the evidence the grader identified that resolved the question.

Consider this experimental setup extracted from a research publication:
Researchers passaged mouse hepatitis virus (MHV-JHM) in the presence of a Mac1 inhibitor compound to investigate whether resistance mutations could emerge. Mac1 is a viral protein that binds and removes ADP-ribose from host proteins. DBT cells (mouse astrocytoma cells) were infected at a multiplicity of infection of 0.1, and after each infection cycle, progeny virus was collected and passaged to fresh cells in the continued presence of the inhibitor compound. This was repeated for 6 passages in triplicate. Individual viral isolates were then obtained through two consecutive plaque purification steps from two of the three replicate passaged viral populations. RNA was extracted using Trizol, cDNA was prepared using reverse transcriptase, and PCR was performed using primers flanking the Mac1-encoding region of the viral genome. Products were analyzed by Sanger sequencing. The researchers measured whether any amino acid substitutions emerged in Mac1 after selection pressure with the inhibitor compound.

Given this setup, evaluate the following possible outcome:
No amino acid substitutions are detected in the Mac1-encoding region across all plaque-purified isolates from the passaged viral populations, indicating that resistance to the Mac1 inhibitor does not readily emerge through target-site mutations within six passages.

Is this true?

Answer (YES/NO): NO